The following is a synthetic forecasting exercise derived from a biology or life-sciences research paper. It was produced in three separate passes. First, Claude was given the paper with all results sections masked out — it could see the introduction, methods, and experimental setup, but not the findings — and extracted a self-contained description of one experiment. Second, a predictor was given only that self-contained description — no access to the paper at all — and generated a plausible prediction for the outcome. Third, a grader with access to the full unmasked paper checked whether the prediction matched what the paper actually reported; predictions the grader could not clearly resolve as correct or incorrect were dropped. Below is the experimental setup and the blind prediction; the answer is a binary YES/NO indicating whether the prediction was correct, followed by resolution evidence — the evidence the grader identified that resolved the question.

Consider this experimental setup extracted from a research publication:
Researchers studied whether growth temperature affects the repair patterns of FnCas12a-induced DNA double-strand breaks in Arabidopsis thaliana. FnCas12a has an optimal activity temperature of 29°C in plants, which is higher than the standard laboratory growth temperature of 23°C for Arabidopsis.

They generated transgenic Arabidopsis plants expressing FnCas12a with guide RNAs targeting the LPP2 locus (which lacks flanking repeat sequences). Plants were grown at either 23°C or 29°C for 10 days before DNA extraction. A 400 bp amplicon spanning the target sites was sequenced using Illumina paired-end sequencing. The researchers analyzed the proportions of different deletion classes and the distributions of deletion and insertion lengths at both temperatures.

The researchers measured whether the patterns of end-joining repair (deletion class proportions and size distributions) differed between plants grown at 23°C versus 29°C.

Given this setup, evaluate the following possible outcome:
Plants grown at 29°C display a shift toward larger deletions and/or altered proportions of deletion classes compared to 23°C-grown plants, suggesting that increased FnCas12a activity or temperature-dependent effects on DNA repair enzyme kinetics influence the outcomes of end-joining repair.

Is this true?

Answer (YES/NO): NO